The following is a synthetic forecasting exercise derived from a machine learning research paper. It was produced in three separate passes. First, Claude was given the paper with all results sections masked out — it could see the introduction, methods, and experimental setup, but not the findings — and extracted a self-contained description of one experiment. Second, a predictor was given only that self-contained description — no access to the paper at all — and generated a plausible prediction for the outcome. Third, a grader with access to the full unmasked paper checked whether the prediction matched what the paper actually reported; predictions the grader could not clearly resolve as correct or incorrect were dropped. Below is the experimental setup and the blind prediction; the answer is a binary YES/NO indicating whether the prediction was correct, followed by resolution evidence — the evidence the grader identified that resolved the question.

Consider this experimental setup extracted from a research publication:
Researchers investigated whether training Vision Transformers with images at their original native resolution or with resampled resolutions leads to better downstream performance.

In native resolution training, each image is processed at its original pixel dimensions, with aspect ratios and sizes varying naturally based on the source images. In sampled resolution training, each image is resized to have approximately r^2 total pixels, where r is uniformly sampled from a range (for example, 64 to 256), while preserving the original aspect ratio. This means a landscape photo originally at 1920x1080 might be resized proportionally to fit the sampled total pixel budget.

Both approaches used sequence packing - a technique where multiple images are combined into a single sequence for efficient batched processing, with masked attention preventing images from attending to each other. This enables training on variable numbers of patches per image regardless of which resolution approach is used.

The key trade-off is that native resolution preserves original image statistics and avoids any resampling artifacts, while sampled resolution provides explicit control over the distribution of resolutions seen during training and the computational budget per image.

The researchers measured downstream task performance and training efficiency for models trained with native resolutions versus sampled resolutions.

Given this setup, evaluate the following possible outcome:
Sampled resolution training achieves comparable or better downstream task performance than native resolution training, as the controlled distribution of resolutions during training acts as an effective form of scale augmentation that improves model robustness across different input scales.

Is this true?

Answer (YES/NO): YES